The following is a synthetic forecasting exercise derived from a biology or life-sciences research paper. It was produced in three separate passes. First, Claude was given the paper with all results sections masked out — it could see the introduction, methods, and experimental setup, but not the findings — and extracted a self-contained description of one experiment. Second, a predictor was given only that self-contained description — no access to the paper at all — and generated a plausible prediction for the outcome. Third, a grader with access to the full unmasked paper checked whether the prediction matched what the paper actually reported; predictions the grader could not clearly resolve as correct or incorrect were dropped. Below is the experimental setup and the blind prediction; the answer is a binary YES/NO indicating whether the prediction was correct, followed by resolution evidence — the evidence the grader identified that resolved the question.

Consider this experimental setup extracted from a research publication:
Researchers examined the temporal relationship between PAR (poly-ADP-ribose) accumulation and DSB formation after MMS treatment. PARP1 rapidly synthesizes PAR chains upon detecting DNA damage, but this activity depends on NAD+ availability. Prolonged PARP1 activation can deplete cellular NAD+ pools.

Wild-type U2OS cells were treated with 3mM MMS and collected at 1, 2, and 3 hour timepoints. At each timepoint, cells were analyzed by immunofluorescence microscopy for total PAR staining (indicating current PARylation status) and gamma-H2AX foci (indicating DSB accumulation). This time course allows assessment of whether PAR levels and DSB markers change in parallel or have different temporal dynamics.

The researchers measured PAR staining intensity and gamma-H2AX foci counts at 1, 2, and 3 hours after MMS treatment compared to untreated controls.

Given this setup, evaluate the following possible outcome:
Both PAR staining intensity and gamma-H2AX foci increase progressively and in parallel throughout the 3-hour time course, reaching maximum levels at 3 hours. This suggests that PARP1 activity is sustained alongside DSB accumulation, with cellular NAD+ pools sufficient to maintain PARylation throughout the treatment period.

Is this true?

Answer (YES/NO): NO